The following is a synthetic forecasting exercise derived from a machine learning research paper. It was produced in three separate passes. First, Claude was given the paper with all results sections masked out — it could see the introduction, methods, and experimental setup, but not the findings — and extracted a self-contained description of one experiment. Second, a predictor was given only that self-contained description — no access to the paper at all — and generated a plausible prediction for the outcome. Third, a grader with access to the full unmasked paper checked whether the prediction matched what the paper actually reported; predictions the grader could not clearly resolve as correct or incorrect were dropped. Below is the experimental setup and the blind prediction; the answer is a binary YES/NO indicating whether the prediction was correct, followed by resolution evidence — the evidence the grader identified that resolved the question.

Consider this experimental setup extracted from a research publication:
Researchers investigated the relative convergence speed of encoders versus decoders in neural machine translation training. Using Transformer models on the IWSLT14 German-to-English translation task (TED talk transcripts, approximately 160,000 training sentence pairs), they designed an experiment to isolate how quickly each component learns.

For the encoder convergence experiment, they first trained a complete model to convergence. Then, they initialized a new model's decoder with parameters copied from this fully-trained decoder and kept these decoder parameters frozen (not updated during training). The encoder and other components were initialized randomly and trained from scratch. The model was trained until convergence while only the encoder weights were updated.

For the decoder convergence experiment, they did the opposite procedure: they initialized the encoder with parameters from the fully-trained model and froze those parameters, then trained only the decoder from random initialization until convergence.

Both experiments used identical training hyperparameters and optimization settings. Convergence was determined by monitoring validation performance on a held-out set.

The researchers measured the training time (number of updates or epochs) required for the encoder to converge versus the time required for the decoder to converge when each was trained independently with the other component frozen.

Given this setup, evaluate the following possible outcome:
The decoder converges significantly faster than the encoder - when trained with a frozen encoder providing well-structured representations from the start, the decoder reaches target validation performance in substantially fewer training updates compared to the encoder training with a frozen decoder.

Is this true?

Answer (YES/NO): YES